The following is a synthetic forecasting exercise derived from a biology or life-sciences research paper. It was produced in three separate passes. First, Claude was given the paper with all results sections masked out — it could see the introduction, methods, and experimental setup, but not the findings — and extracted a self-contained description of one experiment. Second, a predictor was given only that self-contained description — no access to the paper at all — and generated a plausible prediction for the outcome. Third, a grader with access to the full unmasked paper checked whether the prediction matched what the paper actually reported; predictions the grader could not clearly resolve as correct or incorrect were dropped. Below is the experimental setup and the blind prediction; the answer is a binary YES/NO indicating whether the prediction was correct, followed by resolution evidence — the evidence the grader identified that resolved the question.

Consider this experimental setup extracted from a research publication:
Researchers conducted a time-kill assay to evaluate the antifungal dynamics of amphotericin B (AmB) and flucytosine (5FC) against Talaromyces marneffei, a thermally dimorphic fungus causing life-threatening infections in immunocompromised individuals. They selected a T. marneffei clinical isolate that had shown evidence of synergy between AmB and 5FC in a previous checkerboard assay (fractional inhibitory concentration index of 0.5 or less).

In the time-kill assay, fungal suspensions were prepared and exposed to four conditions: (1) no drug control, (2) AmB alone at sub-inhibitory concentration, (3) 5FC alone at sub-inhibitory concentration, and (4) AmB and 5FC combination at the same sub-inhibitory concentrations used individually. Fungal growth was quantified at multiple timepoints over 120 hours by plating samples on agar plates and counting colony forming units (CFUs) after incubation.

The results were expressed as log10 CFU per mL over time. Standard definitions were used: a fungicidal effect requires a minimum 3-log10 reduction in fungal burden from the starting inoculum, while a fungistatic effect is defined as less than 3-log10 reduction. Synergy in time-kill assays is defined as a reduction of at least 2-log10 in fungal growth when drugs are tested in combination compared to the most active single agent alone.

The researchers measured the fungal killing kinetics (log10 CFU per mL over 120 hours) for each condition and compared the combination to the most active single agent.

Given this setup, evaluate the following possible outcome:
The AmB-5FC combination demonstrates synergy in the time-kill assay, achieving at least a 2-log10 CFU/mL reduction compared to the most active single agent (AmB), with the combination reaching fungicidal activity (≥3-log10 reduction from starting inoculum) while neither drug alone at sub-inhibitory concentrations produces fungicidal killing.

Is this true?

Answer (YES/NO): NO